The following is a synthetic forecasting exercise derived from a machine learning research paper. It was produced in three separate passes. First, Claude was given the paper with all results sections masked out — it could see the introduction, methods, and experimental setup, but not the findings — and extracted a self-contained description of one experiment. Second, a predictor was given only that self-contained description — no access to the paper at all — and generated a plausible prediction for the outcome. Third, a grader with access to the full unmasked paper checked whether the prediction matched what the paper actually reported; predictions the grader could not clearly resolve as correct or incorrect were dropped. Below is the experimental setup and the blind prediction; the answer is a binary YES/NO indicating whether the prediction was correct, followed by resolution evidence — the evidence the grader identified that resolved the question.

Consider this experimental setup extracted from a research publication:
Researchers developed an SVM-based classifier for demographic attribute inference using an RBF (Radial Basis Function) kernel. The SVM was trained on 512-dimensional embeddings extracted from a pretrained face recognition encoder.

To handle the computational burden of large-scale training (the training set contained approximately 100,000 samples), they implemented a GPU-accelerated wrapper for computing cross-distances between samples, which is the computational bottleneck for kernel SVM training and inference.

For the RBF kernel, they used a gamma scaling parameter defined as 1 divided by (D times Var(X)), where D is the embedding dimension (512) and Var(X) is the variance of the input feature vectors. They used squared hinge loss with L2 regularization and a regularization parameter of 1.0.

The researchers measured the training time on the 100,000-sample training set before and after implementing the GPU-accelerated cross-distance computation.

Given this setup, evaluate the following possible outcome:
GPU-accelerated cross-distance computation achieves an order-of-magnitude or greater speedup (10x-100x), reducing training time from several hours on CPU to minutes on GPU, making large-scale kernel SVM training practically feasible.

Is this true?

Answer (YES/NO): NO